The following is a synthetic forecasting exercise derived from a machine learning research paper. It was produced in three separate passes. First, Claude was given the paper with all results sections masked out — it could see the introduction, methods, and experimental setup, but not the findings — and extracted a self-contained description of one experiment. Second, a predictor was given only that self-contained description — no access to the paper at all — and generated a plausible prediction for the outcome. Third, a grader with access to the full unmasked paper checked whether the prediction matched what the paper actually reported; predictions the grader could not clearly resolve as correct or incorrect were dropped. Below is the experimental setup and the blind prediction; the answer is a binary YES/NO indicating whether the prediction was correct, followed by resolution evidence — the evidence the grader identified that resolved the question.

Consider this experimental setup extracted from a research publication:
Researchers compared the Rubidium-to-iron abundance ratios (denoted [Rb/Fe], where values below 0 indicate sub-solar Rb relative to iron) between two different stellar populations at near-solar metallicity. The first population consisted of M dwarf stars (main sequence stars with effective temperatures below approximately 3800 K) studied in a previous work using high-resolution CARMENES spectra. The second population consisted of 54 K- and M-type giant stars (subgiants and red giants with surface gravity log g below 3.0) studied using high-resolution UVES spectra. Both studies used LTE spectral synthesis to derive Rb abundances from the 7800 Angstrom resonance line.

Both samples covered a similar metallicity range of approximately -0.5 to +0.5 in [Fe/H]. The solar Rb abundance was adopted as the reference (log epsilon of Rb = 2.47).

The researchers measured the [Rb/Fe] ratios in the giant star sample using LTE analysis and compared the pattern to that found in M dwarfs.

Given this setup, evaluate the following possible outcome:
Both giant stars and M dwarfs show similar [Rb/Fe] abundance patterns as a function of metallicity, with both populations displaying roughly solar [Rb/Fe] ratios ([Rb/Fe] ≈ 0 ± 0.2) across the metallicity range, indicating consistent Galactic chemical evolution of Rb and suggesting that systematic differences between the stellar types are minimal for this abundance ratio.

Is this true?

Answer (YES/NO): NO